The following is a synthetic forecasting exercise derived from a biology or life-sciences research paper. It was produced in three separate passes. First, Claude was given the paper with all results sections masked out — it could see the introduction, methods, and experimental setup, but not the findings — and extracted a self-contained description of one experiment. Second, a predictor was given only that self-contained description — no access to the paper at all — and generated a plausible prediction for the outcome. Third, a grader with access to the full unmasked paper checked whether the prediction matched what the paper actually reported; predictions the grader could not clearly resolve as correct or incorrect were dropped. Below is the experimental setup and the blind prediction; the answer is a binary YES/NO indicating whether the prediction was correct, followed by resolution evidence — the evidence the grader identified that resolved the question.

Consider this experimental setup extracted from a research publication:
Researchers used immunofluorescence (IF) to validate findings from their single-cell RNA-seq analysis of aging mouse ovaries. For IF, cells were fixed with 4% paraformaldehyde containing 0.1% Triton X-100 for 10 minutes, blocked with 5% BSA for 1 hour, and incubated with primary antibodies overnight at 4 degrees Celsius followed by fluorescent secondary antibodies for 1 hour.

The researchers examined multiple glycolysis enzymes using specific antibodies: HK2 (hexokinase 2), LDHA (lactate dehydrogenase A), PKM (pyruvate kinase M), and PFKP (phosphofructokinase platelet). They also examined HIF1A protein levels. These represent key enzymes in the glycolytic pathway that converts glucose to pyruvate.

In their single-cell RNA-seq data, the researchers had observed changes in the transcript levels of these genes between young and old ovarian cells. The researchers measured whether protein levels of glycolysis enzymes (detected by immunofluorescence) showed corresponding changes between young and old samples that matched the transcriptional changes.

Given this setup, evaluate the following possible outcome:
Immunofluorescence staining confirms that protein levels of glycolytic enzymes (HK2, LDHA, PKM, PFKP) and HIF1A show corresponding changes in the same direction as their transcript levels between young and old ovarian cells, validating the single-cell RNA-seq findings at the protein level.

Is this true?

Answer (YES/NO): YES